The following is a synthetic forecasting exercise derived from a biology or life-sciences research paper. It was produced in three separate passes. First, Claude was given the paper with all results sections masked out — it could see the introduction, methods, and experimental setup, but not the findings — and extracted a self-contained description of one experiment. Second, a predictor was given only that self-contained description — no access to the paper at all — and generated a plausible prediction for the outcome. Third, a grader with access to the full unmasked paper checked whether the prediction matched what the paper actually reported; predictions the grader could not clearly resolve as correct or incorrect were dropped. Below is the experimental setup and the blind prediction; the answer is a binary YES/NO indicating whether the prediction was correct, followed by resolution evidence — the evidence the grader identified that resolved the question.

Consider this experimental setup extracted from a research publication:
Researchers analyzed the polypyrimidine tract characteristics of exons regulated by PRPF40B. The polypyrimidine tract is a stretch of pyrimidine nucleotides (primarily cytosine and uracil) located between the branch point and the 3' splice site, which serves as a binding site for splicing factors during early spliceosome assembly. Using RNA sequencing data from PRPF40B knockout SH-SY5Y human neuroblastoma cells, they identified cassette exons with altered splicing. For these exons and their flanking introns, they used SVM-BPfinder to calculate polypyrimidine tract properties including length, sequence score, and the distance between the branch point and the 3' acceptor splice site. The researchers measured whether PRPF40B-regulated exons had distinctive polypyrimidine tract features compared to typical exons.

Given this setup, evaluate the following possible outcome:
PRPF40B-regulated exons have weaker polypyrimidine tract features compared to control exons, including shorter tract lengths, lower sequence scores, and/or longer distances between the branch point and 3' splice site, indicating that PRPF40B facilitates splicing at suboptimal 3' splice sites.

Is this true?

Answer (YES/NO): NO